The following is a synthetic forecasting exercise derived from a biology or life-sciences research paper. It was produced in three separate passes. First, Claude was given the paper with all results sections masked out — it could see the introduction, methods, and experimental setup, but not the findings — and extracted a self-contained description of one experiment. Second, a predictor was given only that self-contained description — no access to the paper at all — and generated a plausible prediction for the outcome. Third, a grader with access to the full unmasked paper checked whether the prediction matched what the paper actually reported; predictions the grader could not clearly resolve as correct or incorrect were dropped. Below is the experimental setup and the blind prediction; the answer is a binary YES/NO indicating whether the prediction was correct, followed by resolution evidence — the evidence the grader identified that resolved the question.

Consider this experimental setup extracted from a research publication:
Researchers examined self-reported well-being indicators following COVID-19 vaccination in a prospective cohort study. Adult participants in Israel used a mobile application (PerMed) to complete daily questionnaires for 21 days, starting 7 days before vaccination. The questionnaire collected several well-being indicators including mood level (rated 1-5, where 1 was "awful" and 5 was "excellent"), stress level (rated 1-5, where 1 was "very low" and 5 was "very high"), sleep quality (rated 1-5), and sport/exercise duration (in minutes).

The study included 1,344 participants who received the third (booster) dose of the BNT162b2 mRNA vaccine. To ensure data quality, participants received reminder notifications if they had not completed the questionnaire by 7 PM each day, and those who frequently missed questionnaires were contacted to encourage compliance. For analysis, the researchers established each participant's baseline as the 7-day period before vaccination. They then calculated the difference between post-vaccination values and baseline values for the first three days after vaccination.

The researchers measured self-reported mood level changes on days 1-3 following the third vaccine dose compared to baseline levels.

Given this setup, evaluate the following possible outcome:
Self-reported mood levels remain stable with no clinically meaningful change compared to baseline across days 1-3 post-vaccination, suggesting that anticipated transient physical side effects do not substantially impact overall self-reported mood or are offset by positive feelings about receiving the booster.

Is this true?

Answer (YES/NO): NO